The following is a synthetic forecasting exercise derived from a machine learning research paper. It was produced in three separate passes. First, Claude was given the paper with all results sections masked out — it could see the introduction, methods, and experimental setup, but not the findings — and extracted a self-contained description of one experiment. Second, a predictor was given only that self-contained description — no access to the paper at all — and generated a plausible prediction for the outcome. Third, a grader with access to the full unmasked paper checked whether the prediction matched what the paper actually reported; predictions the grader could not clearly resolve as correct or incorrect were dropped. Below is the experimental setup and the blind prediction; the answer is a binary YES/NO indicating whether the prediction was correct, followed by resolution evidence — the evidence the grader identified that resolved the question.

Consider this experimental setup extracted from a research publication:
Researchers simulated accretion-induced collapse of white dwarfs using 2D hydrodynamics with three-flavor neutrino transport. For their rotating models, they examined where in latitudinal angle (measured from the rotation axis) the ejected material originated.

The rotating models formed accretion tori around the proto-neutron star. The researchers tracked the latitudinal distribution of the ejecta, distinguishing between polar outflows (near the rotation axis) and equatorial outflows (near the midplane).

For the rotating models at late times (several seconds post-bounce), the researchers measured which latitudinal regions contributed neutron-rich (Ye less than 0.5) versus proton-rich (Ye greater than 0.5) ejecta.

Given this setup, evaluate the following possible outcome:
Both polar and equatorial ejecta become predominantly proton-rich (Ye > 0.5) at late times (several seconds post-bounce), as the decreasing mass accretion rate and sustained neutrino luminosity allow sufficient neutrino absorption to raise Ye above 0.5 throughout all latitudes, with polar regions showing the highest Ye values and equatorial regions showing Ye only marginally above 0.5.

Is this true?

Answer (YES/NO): NO